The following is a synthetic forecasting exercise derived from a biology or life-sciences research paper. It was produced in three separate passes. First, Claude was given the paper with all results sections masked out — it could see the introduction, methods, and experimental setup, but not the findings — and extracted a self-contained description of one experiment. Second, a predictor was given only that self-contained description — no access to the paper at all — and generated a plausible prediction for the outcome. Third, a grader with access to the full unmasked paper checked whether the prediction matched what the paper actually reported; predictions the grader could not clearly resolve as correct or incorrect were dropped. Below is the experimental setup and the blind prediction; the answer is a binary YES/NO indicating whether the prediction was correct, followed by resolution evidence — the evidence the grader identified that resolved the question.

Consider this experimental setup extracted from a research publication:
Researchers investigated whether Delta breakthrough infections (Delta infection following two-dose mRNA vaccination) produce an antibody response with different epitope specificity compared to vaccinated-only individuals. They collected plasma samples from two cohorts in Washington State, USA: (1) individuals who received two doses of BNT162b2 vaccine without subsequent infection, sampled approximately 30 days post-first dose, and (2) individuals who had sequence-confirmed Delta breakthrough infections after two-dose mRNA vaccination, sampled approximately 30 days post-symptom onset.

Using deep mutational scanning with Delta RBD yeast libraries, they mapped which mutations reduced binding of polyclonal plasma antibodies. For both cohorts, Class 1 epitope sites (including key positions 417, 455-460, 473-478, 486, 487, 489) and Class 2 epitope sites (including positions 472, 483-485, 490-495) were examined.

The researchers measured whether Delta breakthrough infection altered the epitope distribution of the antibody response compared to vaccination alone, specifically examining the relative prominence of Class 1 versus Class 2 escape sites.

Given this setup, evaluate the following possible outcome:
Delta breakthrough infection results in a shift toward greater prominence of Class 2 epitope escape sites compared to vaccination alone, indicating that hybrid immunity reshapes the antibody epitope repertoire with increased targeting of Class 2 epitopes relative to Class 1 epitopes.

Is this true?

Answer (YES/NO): NO